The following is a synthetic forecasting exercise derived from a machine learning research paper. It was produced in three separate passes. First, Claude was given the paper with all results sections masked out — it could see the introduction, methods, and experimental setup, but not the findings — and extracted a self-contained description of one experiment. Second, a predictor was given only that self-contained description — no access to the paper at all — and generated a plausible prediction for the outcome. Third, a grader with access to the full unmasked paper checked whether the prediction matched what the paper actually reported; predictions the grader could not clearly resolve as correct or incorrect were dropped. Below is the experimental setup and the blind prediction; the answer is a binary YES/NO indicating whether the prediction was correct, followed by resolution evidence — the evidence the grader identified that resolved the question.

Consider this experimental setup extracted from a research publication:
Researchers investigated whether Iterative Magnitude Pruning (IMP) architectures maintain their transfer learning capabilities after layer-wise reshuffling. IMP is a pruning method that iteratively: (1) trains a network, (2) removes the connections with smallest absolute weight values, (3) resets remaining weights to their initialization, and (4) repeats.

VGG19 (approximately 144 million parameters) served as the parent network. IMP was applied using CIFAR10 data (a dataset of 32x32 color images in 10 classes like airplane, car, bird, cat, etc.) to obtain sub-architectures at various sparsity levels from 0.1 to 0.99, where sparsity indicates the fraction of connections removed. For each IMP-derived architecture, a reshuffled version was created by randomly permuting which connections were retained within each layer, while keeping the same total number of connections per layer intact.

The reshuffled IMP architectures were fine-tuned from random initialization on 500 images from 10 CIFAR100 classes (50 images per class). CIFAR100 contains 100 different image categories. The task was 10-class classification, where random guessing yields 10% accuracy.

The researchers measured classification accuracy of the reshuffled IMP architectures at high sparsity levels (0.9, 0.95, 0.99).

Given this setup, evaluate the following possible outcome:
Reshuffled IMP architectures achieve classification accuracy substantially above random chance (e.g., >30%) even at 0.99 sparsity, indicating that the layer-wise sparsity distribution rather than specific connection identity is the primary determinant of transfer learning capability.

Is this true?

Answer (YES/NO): NO